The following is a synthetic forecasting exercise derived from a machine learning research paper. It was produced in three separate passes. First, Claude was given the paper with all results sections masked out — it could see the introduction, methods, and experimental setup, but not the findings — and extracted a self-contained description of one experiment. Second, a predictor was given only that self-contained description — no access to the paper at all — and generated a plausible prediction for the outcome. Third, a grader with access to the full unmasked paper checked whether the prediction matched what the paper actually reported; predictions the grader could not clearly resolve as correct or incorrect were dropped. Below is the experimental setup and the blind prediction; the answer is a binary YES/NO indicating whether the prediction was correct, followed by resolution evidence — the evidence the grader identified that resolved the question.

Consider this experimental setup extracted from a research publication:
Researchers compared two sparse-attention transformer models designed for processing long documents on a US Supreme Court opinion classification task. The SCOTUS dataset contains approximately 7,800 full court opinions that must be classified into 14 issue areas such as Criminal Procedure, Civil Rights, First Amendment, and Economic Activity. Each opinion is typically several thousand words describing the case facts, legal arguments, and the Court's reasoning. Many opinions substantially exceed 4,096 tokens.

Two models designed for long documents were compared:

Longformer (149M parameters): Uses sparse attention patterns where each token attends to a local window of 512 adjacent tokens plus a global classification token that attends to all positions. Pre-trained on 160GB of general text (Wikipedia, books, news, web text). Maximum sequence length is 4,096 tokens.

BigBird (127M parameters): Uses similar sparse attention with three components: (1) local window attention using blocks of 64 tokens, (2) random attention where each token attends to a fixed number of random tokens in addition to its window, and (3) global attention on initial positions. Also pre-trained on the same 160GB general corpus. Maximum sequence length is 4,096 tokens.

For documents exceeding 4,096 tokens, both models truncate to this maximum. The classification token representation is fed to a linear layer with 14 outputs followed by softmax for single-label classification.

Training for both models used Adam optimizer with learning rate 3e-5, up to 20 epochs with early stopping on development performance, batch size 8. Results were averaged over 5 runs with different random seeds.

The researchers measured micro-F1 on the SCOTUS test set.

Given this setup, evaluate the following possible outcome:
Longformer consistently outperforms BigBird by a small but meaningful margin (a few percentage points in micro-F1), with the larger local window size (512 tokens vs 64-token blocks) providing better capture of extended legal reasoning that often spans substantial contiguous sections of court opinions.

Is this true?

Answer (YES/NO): NO